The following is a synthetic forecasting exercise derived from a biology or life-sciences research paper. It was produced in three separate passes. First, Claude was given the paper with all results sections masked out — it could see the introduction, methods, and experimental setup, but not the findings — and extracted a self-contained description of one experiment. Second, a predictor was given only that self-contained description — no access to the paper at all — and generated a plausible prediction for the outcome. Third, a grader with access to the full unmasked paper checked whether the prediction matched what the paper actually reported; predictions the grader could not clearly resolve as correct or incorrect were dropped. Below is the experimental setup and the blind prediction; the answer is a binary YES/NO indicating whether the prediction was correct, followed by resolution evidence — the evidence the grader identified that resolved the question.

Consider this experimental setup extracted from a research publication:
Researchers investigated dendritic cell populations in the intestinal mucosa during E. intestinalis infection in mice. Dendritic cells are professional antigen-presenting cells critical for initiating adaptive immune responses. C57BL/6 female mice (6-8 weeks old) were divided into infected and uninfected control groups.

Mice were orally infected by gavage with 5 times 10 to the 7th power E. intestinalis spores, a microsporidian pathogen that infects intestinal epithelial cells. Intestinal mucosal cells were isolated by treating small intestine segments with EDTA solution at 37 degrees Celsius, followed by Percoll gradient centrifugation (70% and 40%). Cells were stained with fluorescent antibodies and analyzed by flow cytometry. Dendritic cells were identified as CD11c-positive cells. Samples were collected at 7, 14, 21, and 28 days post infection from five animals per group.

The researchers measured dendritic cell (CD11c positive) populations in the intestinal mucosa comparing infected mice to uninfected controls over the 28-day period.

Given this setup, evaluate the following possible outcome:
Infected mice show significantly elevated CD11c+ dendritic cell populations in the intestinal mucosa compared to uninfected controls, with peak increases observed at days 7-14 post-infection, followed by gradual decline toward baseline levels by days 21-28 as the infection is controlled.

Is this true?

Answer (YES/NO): NO